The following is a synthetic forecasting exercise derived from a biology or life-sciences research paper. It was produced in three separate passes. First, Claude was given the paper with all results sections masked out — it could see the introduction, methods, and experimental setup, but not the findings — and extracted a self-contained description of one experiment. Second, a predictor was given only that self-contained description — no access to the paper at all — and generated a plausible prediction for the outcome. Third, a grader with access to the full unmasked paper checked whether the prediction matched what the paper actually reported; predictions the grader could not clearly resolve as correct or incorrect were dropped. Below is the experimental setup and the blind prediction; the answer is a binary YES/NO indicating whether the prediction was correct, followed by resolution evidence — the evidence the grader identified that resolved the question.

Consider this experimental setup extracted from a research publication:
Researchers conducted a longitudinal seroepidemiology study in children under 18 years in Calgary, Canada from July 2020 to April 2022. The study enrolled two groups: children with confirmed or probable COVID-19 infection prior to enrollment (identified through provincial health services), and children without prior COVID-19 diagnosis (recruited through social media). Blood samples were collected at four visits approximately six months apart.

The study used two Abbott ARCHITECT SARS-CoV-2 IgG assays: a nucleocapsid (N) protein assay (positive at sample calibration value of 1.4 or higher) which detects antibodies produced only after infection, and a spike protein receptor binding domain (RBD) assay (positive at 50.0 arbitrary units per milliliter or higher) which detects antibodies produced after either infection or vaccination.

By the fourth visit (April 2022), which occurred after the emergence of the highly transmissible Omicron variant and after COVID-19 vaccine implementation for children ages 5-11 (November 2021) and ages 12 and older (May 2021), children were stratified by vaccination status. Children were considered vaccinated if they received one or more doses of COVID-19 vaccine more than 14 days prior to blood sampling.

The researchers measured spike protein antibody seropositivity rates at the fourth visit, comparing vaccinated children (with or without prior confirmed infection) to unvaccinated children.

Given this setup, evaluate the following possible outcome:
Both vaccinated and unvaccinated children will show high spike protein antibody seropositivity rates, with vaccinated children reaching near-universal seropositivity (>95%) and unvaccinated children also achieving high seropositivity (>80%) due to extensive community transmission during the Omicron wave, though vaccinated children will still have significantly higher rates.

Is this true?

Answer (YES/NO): NO